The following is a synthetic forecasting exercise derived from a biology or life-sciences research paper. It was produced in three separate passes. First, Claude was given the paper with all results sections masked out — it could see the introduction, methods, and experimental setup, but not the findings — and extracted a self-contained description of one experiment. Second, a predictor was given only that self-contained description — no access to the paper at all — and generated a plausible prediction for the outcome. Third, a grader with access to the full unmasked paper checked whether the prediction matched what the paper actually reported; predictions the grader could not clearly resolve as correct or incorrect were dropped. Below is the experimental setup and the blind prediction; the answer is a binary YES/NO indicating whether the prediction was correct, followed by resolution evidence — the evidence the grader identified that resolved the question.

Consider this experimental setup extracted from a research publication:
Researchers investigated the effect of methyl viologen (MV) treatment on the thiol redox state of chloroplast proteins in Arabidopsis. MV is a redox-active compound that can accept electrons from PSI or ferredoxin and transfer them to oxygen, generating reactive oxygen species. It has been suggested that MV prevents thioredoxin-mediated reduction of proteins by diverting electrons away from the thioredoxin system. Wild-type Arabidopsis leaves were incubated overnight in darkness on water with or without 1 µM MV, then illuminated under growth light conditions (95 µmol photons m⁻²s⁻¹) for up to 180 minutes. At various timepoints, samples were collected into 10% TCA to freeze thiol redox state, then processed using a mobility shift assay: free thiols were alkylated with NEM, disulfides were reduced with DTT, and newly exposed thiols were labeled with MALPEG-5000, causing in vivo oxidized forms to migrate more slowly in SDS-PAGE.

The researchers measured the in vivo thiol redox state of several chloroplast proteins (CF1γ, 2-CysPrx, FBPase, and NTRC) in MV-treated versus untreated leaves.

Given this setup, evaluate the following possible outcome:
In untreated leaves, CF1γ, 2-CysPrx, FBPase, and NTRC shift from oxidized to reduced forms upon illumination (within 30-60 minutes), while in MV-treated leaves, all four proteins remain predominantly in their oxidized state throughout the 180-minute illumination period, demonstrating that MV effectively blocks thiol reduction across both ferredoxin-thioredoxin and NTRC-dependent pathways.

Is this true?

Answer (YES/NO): NO